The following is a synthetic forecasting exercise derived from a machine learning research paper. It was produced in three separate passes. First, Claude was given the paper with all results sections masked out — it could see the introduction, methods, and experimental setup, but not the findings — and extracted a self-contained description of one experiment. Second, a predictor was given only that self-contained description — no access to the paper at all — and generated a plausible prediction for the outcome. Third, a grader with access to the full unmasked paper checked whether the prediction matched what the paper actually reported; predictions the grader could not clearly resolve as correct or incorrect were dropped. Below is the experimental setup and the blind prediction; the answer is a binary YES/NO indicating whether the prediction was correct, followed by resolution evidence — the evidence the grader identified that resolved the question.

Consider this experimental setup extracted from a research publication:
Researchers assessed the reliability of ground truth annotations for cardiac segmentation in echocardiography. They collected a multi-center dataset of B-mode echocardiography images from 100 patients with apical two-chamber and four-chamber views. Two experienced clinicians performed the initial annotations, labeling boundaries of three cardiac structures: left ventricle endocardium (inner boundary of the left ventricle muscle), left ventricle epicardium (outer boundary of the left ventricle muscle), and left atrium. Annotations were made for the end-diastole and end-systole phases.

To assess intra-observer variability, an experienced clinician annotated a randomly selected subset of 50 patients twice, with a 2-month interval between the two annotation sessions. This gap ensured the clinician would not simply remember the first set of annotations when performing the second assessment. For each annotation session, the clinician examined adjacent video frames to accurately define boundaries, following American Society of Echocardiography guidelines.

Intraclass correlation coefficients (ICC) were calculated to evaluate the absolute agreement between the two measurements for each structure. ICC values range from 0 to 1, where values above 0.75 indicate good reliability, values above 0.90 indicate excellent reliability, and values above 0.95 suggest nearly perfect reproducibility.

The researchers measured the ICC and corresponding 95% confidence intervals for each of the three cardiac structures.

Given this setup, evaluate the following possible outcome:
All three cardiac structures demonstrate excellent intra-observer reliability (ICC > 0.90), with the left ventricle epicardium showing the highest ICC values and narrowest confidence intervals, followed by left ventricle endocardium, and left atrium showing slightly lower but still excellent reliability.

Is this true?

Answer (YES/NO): NO